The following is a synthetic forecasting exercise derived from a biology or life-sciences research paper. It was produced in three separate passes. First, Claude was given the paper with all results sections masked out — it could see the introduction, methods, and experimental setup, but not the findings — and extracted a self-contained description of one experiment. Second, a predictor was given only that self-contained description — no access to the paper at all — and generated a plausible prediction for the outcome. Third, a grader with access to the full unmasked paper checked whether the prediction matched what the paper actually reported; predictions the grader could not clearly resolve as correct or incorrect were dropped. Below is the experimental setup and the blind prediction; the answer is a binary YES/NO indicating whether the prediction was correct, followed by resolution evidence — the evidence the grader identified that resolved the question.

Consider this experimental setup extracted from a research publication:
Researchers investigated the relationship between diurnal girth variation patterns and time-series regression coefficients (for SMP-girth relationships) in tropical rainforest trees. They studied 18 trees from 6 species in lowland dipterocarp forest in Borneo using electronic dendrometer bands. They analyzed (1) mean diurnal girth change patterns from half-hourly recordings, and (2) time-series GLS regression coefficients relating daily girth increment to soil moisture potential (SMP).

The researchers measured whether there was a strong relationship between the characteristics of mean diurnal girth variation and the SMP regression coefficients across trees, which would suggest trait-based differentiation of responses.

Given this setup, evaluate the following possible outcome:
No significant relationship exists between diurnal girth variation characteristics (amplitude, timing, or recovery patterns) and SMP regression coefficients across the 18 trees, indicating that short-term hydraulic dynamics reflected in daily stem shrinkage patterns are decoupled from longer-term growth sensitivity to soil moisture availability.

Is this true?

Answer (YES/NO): NO